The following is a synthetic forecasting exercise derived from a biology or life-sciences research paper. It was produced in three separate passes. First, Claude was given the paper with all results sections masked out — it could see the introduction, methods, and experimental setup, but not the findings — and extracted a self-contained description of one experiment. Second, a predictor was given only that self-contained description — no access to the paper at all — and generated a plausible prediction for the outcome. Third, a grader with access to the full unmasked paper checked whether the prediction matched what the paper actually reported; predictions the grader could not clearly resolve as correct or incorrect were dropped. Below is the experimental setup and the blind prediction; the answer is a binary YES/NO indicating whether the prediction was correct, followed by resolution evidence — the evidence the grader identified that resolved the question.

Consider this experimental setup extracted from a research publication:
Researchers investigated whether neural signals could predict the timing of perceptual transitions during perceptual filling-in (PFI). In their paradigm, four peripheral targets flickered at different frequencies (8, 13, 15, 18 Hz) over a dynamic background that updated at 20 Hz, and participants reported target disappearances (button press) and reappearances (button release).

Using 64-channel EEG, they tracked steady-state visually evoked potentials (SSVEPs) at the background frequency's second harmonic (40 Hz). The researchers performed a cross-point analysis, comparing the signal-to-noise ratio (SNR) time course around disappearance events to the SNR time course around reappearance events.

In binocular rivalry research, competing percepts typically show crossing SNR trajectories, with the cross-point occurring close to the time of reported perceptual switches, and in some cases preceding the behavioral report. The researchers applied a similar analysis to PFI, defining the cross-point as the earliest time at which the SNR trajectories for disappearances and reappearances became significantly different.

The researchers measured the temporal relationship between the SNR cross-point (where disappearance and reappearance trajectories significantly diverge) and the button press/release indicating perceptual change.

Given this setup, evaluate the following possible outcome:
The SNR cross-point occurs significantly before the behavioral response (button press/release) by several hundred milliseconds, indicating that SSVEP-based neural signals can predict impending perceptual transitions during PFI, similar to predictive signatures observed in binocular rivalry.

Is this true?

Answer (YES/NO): YES